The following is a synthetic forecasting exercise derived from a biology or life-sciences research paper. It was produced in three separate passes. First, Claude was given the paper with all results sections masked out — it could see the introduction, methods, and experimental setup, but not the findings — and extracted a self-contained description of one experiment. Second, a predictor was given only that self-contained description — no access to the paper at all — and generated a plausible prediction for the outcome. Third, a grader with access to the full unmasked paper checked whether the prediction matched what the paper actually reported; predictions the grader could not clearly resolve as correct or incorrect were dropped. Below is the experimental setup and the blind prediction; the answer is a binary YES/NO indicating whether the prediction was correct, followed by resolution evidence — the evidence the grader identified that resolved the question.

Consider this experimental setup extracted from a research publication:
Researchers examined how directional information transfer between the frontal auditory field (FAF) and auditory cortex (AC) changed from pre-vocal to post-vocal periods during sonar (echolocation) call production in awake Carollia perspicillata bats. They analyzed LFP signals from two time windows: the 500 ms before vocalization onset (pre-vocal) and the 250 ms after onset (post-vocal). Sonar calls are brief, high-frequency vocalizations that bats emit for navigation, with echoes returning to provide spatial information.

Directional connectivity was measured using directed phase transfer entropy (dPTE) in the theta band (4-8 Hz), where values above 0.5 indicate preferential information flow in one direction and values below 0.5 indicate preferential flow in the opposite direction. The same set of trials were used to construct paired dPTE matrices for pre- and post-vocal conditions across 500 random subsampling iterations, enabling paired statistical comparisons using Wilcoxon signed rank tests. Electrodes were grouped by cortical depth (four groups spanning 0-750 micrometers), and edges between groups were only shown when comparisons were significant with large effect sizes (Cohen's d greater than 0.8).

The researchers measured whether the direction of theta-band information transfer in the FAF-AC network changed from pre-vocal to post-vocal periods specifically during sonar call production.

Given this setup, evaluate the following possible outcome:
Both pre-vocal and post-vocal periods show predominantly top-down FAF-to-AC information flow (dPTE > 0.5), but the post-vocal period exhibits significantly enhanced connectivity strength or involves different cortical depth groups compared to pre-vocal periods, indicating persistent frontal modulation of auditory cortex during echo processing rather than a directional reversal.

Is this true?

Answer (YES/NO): NO